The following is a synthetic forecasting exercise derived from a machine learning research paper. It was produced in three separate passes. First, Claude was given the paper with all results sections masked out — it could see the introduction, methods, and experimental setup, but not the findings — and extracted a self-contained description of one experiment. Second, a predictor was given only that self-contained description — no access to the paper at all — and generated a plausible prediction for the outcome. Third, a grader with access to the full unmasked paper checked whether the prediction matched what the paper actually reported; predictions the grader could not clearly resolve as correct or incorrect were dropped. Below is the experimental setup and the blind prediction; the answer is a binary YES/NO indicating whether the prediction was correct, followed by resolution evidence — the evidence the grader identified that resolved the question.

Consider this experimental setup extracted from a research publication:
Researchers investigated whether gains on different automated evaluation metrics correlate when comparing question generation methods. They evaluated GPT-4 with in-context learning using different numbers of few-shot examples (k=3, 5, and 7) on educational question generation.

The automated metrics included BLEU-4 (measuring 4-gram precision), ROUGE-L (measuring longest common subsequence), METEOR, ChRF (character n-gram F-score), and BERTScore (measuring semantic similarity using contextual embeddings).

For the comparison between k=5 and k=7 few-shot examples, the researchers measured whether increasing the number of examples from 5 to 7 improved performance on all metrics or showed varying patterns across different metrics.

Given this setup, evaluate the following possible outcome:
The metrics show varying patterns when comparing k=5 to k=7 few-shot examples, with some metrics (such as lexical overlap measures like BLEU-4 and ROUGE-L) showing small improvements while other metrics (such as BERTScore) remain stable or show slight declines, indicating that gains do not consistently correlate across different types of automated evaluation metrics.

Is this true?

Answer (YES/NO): NO